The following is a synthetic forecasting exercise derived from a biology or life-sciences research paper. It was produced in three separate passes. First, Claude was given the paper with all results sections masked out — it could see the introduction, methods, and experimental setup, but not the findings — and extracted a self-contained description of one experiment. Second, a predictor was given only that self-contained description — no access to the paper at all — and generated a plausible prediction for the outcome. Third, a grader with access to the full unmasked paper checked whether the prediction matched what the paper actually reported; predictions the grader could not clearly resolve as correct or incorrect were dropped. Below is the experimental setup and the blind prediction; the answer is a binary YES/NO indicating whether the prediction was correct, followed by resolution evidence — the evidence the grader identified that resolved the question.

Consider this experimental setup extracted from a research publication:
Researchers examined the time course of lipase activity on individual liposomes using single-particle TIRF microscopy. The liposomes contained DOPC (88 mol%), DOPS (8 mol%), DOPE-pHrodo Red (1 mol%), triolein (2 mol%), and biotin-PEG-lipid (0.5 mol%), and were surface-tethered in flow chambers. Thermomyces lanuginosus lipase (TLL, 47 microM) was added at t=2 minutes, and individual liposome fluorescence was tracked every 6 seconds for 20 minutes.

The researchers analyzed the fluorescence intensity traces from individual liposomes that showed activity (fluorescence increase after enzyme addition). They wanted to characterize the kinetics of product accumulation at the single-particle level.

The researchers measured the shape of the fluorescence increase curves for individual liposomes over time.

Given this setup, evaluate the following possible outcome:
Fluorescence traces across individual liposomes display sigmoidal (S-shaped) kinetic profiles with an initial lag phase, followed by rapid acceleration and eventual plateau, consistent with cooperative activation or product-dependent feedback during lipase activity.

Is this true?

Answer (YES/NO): NO